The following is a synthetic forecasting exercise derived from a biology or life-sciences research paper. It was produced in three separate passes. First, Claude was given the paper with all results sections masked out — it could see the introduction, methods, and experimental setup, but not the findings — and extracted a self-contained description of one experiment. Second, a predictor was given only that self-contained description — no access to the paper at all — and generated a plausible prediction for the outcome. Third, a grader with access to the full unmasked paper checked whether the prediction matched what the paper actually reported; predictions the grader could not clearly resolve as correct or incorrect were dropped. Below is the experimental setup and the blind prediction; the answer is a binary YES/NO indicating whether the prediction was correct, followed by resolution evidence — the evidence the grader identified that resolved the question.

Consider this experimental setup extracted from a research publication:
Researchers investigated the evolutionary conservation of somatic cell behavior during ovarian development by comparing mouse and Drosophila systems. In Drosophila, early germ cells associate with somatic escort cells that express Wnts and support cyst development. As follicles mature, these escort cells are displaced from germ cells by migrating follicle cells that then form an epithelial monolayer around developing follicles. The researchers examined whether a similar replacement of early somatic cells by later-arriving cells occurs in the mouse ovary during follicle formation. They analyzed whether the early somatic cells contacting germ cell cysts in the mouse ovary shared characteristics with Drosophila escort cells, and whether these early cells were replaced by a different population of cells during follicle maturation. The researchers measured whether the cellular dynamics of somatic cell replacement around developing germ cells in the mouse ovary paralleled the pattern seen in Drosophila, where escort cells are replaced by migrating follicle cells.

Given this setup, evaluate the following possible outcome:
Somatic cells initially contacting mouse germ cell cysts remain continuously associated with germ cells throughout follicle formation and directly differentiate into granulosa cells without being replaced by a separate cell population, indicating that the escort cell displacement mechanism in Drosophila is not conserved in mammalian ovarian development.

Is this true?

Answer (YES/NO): NO